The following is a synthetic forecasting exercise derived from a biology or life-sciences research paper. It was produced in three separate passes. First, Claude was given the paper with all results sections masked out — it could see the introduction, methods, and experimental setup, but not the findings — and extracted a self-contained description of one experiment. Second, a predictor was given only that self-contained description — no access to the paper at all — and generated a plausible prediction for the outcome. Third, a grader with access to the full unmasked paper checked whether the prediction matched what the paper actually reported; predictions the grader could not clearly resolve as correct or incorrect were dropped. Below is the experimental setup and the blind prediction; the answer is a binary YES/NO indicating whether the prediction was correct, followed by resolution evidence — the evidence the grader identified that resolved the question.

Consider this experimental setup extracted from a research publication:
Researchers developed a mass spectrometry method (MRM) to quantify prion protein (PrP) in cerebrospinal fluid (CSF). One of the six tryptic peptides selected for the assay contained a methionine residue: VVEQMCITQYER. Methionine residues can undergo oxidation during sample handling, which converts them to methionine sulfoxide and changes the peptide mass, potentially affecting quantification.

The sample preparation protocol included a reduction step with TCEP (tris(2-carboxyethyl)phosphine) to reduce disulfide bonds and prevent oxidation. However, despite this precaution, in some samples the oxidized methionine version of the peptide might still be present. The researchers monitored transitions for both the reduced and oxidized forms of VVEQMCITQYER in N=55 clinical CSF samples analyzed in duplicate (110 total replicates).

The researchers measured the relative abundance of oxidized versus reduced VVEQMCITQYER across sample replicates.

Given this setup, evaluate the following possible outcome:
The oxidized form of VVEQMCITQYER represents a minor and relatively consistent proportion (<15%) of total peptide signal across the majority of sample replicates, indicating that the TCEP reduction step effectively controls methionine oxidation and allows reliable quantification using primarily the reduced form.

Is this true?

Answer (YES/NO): NO